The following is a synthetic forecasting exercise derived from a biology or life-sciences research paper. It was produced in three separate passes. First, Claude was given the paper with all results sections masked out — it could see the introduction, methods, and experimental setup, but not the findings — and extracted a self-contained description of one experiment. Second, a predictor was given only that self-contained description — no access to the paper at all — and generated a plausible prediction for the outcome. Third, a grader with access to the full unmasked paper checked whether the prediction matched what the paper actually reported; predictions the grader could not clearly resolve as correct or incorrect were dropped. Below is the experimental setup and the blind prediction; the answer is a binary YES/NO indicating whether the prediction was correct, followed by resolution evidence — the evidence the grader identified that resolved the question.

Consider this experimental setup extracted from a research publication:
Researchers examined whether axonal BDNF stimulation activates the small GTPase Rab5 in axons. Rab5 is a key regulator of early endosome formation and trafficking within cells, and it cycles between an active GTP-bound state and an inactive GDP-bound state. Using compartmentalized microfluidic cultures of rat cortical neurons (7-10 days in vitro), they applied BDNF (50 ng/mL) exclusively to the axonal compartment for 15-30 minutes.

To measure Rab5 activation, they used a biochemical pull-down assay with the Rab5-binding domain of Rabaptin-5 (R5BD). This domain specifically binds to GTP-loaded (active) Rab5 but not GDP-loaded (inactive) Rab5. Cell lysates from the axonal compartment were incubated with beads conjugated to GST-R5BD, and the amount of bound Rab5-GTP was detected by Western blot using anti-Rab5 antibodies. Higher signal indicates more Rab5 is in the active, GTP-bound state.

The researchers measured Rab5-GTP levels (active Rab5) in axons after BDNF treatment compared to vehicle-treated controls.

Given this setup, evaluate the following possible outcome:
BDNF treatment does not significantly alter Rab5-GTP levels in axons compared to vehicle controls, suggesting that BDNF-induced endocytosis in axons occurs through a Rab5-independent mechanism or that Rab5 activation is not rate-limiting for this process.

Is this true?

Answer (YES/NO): NO